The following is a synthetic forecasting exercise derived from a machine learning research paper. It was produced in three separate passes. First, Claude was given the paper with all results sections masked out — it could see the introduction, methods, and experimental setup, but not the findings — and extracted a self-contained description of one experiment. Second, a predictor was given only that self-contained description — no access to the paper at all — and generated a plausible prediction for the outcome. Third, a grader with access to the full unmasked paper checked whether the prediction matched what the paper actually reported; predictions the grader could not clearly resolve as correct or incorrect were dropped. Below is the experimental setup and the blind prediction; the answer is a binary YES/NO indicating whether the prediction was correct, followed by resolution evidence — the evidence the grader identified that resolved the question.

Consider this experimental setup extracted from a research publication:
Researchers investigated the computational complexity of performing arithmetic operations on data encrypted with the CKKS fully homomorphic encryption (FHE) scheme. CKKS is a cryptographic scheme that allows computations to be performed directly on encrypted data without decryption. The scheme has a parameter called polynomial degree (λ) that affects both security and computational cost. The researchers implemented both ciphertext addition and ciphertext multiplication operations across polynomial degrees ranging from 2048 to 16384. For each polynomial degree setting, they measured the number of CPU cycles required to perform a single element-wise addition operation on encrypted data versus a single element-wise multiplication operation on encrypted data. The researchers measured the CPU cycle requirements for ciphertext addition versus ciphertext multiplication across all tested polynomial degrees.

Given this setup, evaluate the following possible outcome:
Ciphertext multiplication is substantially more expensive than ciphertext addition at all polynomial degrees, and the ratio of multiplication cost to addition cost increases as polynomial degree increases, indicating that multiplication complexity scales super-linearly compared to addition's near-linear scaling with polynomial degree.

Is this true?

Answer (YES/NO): NO